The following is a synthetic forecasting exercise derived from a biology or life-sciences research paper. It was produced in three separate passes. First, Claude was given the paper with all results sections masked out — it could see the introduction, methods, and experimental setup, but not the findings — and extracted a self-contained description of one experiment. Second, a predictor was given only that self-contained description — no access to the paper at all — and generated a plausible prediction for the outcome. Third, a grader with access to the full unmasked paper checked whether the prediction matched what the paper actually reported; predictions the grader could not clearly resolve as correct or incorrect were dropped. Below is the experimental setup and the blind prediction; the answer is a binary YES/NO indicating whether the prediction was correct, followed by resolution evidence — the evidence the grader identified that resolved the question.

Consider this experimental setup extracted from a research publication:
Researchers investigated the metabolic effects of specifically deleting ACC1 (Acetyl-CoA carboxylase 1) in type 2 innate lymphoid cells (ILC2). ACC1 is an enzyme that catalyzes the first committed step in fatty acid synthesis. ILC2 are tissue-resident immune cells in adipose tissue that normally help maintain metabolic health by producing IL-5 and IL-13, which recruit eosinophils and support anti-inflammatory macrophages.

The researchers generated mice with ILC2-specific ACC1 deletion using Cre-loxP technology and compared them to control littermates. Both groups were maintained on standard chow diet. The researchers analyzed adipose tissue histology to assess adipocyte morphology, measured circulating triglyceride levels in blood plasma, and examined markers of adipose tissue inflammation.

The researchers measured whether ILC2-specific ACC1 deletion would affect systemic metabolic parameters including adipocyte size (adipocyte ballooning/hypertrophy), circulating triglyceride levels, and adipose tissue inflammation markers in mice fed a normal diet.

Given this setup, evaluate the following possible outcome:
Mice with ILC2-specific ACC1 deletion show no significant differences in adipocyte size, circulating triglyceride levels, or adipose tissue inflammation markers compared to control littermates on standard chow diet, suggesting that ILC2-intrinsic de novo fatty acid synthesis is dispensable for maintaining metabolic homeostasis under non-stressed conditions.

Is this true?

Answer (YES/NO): NO